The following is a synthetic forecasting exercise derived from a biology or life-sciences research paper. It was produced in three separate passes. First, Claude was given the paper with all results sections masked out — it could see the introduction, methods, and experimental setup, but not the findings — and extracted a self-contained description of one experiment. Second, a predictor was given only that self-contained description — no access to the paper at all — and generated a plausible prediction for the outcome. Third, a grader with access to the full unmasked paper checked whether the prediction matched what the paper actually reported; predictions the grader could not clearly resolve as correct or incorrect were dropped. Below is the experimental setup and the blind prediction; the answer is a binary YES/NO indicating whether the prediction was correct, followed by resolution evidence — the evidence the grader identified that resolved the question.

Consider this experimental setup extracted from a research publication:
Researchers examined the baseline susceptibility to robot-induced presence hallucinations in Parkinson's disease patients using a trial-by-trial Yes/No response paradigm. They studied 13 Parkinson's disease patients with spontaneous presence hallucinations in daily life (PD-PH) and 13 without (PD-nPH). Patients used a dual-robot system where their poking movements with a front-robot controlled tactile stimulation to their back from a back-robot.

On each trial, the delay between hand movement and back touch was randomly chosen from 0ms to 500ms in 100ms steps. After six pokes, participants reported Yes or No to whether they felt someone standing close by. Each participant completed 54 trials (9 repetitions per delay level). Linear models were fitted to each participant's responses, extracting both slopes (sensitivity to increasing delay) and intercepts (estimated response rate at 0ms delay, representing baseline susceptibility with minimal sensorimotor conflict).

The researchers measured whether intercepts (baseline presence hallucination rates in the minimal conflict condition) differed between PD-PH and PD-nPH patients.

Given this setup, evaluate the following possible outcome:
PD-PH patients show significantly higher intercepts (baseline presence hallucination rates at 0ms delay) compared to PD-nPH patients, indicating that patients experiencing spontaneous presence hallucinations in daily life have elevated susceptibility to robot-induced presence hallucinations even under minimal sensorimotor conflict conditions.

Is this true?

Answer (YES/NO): YES